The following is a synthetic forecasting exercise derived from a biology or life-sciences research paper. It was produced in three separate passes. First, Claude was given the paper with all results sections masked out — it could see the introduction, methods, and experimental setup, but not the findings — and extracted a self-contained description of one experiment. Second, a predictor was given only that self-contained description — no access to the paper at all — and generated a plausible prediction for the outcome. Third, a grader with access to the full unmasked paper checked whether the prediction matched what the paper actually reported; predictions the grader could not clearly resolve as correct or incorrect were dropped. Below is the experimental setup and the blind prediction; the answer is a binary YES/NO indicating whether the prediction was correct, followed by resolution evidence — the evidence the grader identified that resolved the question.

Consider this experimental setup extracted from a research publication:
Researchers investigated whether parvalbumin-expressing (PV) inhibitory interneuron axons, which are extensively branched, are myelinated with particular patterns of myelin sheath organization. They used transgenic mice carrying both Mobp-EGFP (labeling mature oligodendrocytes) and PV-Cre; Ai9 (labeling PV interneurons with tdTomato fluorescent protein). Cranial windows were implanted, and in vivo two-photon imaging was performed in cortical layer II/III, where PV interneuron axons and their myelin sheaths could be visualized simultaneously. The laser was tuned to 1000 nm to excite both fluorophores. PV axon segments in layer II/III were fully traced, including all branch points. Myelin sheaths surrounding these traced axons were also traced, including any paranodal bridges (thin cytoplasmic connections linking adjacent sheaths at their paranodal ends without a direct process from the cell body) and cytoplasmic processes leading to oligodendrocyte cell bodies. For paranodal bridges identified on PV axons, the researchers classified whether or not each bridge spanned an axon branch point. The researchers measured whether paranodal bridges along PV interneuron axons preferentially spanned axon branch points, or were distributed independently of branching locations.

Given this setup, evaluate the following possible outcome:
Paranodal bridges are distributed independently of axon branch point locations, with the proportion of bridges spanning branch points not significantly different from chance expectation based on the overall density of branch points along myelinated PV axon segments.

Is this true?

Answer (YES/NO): NO